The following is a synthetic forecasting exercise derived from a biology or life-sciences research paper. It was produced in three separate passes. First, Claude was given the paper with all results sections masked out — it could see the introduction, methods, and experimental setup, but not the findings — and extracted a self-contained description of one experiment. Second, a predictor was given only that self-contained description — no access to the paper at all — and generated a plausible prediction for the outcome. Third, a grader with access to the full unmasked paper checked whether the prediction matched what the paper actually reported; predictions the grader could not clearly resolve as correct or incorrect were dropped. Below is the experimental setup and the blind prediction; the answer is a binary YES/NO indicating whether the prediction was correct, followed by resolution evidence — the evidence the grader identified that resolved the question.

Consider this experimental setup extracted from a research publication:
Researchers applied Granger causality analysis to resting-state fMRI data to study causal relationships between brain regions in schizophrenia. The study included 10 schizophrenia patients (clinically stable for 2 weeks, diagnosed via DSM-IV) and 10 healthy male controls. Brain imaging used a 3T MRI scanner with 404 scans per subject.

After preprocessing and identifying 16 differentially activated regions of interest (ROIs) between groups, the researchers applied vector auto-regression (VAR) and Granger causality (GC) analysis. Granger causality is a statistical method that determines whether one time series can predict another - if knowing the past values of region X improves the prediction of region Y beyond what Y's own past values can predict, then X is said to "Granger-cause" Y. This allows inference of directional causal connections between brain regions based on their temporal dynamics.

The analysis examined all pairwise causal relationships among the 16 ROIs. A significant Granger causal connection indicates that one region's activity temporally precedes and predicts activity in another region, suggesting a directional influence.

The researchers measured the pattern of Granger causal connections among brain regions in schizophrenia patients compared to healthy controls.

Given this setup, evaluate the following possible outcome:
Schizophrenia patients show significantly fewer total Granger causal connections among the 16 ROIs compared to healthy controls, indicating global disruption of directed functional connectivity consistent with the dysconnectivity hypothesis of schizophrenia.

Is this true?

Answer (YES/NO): YES